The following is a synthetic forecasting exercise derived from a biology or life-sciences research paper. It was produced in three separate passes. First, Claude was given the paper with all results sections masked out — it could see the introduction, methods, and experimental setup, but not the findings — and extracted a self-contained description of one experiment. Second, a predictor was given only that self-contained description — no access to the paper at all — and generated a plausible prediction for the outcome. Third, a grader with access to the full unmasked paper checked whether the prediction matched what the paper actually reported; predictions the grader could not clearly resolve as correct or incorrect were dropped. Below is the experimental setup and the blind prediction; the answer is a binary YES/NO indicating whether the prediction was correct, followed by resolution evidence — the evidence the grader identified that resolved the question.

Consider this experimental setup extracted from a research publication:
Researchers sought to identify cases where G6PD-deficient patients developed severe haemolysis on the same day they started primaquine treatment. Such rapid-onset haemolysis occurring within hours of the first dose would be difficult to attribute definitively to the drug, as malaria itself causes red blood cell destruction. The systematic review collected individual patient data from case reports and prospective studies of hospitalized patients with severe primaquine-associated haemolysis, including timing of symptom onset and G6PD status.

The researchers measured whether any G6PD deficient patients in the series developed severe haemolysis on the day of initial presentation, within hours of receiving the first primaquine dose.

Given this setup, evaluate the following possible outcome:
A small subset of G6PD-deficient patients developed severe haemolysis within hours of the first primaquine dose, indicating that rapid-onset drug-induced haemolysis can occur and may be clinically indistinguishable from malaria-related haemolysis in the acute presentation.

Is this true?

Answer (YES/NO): NO